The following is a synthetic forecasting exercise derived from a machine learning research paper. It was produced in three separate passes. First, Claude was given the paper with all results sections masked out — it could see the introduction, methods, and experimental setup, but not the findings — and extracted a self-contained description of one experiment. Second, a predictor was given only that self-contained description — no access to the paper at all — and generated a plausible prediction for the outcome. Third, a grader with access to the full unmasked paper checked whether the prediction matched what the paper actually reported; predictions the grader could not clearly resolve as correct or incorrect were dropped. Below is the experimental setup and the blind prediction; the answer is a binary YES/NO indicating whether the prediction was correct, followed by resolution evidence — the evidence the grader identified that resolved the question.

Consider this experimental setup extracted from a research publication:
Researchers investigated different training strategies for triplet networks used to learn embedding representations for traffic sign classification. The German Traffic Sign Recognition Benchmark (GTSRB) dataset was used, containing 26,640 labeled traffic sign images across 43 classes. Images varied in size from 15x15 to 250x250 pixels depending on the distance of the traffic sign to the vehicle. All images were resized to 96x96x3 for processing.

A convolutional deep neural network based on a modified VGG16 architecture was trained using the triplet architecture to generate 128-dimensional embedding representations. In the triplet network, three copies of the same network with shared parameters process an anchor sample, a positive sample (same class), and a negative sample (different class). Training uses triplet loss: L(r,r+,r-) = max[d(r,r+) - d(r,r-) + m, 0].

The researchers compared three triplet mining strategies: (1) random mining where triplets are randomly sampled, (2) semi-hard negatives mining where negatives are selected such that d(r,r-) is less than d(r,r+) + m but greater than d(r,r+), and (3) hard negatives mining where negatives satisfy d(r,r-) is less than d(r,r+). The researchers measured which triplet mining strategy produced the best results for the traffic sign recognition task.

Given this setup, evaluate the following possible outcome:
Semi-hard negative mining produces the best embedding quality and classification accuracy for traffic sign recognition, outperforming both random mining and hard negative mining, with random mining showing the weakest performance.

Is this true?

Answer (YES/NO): NO